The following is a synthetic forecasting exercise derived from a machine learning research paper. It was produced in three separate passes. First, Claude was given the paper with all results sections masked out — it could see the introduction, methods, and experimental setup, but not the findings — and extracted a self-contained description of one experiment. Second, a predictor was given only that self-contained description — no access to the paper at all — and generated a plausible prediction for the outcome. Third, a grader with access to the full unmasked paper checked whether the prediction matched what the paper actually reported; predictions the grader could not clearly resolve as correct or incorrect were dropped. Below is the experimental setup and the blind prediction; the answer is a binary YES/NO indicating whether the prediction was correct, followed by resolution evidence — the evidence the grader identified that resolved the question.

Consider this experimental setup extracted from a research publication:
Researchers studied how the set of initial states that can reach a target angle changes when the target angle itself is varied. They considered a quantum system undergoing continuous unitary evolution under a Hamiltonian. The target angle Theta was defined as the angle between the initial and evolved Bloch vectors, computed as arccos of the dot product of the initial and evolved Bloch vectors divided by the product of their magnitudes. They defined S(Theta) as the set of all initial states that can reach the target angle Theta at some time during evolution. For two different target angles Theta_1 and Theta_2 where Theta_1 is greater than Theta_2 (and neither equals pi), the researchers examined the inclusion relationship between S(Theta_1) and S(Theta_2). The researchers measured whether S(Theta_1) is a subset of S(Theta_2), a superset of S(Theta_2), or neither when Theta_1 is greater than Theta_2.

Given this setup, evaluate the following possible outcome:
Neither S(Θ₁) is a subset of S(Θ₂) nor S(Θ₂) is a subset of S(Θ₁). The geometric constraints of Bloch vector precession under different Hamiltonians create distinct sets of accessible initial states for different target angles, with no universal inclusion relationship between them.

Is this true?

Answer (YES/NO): NO